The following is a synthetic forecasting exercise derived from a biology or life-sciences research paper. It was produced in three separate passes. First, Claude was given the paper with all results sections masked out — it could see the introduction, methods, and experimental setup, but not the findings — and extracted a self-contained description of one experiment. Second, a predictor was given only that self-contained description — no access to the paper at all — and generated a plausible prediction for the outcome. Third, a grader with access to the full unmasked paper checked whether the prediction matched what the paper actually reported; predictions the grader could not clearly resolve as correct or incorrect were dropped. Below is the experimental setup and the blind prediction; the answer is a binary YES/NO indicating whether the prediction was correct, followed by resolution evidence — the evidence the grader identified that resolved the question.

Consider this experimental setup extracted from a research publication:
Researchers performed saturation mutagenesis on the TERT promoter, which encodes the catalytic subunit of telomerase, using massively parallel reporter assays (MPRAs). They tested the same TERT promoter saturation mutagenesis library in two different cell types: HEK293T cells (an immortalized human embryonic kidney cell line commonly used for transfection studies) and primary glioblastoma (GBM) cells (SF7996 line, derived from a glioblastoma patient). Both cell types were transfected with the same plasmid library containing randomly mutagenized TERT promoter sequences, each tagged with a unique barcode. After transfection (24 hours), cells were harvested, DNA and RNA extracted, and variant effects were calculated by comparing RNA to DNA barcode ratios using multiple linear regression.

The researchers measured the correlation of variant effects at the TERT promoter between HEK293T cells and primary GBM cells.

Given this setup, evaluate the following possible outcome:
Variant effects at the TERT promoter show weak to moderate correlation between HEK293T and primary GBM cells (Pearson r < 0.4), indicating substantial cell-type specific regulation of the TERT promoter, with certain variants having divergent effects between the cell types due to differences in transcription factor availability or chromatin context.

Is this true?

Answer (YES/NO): NO